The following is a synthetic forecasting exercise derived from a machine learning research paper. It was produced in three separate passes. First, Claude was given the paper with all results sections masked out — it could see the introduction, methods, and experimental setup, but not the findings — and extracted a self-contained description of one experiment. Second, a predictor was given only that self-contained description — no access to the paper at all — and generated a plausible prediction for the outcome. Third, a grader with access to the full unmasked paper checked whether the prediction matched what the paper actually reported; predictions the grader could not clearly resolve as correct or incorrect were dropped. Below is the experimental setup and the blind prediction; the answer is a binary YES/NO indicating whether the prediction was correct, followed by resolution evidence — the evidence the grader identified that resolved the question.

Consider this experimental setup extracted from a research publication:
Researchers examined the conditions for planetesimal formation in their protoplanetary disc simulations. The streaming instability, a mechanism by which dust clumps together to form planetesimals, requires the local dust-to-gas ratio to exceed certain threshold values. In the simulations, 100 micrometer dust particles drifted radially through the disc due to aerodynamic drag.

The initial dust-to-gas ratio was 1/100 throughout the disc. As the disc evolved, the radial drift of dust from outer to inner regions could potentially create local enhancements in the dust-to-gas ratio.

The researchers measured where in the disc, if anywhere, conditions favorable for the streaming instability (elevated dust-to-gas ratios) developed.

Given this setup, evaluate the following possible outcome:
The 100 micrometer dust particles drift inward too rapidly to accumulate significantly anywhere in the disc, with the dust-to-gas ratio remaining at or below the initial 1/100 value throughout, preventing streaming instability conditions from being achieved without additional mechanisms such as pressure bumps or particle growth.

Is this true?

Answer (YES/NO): NO